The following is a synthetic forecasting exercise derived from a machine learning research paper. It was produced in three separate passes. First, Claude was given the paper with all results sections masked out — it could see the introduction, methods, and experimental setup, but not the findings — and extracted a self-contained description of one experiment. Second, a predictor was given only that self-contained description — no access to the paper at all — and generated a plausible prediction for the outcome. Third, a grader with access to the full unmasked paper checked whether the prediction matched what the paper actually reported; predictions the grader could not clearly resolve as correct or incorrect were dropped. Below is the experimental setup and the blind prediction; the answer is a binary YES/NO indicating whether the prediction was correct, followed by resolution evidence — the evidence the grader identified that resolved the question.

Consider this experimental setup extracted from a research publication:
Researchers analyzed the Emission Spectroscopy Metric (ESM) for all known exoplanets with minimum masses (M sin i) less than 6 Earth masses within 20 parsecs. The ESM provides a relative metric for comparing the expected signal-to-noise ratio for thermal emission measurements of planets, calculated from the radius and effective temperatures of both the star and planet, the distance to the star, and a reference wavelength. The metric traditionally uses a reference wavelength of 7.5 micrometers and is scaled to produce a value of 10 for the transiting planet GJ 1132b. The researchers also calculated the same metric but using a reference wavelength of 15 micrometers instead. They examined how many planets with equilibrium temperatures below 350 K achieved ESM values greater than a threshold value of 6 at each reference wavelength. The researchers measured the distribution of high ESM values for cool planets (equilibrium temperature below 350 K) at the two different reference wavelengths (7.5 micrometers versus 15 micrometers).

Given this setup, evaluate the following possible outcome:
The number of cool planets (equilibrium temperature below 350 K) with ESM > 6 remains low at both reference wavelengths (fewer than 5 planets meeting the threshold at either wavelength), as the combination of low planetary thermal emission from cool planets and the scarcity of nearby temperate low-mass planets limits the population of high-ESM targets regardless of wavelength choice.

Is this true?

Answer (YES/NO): NO